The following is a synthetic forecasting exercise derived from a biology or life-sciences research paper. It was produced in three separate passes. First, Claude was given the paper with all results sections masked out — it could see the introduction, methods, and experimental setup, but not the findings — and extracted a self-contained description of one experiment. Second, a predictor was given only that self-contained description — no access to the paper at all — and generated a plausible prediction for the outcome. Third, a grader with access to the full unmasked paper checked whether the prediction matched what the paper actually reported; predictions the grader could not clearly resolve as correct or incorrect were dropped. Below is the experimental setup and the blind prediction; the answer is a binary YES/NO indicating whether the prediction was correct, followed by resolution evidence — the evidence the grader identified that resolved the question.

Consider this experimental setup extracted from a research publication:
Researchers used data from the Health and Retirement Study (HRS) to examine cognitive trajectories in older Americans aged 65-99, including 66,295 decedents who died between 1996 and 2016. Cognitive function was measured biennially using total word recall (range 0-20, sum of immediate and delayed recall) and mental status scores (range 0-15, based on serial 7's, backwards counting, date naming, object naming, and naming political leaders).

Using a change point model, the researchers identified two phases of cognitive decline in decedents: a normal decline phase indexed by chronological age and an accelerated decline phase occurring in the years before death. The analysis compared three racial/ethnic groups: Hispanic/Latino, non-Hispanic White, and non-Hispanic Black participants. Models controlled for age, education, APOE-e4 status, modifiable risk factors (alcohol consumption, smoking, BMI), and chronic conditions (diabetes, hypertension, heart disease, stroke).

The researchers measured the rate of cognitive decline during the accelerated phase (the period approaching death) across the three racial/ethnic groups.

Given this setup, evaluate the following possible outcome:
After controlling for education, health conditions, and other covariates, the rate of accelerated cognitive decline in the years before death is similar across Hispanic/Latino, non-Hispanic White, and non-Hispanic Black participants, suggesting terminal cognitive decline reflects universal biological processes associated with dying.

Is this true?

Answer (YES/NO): NO